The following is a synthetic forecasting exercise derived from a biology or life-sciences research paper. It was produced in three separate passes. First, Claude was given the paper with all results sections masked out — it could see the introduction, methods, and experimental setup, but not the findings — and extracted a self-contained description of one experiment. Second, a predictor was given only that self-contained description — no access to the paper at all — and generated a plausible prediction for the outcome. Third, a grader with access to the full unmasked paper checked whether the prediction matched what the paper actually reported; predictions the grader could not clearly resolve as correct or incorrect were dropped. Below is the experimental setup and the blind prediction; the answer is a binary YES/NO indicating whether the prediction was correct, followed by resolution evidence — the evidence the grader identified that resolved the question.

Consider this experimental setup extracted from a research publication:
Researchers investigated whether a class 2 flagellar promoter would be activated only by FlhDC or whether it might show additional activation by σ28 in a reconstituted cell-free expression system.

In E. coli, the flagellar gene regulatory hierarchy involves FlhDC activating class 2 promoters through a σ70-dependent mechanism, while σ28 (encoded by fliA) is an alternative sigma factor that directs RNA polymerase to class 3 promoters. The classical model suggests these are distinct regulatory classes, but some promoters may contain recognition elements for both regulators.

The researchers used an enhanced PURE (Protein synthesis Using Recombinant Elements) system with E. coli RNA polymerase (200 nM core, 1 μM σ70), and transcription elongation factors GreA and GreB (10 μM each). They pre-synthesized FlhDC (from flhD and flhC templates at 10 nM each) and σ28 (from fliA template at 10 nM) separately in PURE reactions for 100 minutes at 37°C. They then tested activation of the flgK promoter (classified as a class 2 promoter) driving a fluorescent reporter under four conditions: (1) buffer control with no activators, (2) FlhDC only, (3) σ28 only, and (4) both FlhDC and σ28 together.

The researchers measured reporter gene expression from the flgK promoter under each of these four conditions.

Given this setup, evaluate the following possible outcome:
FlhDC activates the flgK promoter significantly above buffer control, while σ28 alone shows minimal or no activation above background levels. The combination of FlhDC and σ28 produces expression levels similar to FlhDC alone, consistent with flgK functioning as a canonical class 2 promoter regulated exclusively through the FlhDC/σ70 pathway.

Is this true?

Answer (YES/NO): NO